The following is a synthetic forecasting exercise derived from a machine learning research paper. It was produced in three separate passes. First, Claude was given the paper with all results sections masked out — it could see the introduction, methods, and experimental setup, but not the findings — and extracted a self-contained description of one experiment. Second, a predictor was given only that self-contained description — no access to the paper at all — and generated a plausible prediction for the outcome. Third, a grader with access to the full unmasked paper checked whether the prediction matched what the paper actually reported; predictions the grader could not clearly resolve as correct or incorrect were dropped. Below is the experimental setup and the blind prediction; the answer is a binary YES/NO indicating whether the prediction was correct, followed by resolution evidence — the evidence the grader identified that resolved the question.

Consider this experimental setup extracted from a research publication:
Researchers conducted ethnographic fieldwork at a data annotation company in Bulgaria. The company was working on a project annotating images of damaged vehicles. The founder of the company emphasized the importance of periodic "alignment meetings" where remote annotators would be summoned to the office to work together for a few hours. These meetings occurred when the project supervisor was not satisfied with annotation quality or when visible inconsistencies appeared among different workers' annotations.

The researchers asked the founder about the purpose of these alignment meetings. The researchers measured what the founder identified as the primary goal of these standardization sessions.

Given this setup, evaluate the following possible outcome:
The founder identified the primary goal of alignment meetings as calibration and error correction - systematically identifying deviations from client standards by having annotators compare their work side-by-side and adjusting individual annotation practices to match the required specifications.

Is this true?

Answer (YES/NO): NO